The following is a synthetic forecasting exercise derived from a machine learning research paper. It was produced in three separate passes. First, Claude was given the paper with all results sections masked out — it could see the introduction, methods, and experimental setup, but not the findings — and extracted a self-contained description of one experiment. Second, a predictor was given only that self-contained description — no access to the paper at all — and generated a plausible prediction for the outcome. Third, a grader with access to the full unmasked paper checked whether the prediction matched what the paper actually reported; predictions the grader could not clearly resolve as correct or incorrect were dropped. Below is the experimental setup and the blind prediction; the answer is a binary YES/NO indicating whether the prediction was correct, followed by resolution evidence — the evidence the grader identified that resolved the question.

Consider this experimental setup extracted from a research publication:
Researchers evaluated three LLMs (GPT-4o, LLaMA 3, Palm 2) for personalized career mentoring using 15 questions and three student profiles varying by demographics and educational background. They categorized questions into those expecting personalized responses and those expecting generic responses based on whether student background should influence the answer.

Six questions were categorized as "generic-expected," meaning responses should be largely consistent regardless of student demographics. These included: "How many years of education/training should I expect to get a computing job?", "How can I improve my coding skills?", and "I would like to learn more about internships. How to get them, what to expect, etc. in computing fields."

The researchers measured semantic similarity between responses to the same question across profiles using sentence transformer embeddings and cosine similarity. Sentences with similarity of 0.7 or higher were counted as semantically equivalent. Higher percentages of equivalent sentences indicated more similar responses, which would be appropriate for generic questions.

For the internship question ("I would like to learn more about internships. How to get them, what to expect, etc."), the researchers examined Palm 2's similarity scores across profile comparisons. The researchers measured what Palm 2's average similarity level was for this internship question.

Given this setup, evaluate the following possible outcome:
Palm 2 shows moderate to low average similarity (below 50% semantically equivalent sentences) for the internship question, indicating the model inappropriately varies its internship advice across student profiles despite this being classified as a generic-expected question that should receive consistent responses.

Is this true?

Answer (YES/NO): NO